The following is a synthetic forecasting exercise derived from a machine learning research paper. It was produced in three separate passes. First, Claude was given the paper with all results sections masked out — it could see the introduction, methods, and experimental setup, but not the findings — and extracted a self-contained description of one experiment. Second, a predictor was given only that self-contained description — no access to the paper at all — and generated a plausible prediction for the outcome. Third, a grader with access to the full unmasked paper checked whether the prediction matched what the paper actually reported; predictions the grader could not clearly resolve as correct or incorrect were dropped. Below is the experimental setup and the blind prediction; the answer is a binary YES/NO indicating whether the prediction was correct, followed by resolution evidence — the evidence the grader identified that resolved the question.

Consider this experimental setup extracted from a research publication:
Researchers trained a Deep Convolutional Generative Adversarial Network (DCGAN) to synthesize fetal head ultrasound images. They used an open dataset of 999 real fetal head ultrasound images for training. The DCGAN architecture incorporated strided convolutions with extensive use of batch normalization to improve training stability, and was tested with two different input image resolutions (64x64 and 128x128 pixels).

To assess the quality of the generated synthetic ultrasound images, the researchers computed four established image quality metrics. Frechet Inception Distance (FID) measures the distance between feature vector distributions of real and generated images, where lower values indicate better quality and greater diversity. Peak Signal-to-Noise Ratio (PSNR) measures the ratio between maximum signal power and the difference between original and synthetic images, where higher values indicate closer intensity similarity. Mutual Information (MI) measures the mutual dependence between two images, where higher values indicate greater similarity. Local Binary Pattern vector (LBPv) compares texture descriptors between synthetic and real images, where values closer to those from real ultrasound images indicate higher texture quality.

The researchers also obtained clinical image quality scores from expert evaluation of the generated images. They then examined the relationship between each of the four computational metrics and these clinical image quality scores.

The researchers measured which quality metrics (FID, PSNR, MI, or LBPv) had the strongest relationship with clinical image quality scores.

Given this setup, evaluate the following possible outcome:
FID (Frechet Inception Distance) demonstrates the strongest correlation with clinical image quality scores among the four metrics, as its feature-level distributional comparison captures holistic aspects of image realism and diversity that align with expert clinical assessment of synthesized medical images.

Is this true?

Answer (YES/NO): NO